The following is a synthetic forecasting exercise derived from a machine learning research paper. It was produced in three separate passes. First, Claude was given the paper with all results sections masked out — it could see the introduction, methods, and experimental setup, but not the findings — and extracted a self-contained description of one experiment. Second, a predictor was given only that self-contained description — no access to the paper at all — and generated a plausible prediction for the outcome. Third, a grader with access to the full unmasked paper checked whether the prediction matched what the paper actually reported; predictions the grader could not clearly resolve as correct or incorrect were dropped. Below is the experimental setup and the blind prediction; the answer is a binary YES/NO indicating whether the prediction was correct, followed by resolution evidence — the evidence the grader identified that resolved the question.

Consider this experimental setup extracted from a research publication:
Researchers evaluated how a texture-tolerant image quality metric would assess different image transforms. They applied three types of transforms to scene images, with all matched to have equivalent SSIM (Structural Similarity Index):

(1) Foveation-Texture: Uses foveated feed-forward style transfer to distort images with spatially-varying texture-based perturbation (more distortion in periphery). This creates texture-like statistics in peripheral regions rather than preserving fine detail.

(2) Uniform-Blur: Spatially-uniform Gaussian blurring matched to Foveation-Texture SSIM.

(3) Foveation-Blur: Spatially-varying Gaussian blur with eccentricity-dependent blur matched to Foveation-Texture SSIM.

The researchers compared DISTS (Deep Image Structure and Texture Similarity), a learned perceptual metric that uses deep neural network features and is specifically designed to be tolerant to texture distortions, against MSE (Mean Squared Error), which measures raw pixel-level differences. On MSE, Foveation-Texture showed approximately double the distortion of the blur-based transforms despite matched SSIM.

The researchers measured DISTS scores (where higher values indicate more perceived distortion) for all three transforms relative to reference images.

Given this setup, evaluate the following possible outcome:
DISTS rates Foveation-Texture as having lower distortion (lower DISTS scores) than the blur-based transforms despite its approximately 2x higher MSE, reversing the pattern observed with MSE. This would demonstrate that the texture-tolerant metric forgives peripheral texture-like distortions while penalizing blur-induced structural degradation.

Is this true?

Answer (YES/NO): YES